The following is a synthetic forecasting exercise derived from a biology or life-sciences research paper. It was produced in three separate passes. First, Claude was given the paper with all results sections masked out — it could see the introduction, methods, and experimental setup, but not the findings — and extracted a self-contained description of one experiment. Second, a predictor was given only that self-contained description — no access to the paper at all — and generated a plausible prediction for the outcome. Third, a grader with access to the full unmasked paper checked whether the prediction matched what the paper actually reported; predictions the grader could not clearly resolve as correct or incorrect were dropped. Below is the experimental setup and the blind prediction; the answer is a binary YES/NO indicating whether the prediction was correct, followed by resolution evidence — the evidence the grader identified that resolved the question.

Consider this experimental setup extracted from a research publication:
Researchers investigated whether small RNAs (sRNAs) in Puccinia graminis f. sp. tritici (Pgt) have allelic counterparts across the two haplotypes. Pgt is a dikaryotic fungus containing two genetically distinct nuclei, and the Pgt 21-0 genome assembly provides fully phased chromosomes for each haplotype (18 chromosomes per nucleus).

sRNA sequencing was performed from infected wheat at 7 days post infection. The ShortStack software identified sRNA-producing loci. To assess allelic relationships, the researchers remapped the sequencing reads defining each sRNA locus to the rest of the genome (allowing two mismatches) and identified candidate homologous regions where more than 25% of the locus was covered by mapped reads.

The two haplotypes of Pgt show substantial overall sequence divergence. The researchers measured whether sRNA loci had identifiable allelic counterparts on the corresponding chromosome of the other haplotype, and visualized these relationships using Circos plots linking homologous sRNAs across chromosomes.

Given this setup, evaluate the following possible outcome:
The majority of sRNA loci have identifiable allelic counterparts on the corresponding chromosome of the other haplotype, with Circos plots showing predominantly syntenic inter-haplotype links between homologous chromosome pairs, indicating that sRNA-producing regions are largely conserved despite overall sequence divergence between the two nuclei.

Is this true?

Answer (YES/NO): NO